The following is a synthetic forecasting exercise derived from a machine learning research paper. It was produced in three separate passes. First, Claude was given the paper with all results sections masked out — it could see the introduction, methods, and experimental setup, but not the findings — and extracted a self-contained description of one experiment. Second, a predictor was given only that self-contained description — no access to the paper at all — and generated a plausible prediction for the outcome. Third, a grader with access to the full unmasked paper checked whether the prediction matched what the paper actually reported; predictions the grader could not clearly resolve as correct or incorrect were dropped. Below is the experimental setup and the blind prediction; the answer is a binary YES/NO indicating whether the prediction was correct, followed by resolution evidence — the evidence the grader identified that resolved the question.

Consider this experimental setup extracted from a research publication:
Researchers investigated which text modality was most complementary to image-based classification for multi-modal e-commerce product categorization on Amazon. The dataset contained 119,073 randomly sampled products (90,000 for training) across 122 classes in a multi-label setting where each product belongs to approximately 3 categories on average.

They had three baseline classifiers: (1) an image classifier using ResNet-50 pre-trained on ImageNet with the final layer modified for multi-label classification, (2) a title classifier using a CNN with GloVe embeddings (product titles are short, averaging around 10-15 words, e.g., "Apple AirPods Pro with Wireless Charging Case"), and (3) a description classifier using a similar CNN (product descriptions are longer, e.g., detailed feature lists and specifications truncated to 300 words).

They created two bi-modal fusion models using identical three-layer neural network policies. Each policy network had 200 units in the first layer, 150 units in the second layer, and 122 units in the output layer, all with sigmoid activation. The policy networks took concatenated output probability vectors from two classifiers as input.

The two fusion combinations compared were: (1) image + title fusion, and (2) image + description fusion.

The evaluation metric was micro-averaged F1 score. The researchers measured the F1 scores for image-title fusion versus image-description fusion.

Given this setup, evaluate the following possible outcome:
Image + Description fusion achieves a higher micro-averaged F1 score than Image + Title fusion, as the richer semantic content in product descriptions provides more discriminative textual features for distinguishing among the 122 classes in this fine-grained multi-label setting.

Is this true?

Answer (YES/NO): NO